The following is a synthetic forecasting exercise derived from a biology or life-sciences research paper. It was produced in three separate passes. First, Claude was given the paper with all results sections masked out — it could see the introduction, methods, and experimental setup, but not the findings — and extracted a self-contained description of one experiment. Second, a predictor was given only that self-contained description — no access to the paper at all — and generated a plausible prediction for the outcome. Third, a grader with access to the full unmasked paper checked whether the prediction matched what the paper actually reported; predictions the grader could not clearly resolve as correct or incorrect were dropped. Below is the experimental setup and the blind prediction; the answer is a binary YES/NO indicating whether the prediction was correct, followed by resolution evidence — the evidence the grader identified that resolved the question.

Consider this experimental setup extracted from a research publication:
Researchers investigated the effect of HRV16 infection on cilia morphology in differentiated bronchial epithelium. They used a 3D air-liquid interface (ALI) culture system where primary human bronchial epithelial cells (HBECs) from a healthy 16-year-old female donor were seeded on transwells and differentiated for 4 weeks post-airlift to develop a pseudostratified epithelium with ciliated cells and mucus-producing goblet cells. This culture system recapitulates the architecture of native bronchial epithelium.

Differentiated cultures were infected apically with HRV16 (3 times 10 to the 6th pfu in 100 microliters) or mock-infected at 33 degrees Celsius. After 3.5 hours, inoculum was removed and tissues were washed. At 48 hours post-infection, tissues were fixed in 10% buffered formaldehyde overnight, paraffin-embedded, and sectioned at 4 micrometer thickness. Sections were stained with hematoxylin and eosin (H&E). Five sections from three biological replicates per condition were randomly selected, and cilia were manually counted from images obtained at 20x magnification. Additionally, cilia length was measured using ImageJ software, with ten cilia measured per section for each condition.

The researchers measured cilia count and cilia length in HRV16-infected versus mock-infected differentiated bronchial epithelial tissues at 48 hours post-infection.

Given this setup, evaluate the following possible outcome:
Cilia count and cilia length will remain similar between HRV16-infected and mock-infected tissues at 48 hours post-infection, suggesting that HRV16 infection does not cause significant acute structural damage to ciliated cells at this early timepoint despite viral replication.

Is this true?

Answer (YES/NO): NO